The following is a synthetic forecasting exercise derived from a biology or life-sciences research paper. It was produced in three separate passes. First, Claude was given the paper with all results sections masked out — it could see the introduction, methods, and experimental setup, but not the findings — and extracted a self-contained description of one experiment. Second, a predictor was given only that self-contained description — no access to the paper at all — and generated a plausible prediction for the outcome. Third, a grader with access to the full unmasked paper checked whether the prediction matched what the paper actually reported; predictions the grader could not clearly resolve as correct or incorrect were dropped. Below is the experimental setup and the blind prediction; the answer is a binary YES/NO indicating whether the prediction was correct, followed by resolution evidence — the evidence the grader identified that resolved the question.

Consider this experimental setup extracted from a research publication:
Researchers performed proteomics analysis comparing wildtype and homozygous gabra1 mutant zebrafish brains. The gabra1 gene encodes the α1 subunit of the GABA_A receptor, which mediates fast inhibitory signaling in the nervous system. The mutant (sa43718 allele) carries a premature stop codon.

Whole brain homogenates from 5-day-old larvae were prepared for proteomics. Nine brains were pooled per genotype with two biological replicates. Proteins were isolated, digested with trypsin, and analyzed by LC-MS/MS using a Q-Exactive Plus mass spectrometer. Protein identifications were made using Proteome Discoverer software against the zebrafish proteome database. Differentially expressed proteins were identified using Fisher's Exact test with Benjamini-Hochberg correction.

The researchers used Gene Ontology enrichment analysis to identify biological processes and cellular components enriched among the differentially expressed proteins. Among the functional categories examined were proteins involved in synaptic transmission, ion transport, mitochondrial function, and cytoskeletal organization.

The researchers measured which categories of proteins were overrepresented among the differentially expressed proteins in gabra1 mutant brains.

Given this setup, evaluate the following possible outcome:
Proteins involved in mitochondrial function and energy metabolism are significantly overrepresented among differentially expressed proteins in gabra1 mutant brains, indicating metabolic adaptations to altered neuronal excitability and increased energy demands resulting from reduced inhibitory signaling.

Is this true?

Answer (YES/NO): YES